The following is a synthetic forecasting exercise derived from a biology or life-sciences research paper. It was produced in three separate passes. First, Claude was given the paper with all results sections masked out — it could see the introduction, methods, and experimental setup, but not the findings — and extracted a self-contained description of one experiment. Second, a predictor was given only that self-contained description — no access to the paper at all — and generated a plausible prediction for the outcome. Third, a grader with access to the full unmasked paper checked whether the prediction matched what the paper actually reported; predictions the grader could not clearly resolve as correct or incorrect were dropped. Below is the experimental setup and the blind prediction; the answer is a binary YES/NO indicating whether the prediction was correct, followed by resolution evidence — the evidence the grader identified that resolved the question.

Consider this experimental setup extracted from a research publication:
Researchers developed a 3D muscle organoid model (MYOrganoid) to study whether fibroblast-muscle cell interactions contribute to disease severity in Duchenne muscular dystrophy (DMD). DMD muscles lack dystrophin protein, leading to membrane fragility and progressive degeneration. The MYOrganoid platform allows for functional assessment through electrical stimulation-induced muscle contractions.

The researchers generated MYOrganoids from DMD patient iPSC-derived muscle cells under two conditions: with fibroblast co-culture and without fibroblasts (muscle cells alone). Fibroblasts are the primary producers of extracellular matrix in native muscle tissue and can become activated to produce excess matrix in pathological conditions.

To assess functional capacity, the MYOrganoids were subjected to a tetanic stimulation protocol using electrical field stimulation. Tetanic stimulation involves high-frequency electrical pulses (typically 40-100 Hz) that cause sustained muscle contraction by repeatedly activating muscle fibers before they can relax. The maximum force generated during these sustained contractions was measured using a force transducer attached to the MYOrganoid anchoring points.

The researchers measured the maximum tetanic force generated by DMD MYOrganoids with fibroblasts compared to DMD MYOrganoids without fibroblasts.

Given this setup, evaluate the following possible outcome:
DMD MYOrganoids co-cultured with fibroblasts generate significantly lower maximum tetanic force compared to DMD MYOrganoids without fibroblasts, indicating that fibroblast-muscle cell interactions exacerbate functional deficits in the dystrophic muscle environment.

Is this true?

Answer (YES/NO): NO